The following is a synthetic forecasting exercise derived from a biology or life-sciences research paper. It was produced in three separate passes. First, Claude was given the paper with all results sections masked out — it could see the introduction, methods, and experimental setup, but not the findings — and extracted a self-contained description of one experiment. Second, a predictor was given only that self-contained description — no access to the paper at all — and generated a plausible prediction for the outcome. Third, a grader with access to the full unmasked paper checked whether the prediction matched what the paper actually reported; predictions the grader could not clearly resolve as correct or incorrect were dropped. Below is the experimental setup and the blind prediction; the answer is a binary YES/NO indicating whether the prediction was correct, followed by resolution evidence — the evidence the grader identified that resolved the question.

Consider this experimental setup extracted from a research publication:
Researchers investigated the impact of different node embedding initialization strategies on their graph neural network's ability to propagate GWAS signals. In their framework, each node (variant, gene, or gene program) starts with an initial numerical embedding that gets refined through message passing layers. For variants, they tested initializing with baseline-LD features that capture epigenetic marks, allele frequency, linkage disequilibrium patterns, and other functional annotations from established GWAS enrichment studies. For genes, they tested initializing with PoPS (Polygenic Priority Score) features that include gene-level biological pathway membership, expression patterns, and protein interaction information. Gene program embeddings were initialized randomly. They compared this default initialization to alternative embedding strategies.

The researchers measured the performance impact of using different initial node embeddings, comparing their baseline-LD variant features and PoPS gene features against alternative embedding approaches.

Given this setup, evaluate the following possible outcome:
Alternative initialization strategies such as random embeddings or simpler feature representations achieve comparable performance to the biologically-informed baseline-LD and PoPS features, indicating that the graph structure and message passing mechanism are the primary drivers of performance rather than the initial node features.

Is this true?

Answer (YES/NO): NO